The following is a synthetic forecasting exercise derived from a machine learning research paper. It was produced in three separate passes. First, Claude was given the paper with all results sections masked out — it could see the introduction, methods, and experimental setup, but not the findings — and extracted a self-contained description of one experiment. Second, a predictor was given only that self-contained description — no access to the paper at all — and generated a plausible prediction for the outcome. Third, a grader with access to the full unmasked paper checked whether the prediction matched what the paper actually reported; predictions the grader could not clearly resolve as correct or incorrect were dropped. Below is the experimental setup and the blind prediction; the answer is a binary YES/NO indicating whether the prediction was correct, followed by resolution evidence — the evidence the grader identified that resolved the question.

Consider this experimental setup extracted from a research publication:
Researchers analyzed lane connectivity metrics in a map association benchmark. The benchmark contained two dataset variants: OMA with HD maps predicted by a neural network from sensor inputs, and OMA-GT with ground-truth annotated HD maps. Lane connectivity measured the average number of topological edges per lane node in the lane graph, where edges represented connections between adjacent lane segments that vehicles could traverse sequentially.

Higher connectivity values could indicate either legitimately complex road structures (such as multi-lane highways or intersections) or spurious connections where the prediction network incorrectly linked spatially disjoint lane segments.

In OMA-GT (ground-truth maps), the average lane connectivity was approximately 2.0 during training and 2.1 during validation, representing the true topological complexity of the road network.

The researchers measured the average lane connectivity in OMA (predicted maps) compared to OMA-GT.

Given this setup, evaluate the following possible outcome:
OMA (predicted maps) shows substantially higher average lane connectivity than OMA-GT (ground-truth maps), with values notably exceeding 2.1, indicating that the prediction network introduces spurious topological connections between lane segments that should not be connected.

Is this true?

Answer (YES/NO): YES